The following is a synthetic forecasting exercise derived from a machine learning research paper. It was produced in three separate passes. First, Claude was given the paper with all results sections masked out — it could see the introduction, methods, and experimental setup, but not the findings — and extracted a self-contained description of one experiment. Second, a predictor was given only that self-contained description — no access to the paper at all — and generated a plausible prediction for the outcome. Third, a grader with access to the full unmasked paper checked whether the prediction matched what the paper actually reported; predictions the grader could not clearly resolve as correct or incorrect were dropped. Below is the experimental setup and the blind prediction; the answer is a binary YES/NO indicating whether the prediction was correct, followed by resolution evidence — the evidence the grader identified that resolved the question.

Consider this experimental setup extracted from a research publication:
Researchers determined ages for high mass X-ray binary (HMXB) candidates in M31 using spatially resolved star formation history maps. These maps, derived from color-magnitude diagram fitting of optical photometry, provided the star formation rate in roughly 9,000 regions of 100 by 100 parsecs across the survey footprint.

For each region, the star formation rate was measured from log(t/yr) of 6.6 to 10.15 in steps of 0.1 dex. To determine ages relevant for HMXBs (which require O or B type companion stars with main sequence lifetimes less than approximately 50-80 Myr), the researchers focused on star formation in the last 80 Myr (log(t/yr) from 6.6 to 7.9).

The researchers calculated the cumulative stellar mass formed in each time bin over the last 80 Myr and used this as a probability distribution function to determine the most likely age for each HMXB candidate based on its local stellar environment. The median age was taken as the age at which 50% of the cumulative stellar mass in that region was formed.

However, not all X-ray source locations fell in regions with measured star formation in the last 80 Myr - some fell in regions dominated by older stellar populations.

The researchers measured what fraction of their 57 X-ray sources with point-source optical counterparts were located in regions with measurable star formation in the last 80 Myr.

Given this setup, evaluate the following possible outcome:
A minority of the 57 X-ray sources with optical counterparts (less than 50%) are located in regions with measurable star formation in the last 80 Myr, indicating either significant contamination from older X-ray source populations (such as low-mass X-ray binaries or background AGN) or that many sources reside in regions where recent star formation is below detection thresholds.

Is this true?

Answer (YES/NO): NO